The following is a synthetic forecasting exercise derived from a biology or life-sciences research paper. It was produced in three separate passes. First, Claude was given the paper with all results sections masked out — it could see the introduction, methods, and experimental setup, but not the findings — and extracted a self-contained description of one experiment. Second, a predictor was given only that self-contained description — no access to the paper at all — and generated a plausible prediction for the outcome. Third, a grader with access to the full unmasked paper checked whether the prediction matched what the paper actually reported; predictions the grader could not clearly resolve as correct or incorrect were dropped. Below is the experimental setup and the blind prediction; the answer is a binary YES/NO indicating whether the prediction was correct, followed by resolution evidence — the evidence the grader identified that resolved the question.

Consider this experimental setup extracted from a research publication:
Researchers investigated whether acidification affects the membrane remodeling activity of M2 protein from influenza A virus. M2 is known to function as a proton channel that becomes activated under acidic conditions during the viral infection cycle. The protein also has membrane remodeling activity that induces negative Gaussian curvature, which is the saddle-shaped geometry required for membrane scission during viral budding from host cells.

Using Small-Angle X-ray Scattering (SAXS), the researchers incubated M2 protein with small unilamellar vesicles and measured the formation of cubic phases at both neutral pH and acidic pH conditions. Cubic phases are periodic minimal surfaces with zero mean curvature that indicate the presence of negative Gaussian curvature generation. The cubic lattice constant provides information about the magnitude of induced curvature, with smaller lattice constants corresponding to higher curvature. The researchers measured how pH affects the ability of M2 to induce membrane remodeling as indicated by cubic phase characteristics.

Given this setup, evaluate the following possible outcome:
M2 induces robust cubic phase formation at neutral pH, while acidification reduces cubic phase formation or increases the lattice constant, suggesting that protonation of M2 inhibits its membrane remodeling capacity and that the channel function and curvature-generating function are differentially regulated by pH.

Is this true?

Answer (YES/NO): NO